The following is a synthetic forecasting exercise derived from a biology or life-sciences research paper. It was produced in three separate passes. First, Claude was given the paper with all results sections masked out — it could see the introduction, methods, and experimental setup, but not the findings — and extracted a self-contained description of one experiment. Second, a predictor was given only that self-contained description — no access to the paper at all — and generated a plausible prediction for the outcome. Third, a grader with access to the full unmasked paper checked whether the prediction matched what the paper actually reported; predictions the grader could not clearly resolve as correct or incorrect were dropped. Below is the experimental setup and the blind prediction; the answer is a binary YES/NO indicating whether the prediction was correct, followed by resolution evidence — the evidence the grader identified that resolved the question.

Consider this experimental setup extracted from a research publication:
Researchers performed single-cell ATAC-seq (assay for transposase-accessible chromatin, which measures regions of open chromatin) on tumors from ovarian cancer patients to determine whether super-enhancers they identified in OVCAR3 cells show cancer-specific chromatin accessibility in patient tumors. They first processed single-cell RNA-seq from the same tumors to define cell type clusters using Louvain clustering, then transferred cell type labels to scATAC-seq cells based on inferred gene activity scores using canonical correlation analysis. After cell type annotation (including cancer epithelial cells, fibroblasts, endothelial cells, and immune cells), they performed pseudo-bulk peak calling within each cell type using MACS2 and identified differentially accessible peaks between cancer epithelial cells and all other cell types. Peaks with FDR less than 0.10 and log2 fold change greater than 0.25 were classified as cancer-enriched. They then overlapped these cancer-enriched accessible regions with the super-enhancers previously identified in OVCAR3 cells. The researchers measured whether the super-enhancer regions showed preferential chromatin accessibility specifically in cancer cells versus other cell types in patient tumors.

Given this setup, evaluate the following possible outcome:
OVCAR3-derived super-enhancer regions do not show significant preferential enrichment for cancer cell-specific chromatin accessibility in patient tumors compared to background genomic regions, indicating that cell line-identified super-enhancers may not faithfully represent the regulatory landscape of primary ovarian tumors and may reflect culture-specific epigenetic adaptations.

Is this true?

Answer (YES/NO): NO